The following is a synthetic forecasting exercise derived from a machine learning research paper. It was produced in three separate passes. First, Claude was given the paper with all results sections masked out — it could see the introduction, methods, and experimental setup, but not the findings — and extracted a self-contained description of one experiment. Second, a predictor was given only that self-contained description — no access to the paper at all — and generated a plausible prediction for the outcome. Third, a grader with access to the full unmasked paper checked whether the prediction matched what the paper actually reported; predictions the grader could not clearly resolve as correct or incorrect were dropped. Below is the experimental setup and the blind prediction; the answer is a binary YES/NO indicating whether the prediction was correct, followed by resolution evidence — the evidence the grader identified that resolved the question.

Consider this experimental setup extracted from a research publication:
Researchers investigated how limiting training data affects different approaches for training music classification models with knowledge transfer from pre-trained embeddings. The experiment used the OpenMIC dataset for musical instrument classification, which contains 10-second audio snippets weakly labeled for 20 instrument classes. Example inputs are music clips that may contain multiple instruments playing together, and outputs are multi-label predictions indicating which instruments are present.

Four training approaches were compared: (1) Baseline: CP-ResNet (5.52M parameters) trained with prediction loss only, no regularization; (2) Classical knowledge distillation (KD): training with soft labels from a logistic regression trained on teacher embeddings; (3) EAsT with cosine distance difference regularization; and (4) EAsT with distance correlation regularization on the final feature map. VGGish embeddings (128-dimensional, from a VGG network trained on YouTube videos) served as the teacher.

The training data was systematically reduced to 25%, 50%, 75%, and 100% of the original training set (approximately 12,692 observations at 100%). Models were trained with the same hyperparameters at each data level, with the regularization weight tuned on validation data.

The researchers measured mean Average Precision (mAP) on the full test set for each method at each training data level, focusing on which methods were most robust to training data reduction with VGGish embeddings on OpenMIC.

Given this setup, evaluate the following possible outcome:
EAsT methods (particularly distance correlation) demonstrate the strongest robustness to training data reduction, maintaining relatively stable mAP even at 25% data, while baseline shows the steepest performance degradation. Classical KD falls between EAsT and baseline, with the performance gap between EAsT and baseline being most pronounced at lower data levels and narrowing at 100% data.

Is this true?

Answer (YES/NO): NO